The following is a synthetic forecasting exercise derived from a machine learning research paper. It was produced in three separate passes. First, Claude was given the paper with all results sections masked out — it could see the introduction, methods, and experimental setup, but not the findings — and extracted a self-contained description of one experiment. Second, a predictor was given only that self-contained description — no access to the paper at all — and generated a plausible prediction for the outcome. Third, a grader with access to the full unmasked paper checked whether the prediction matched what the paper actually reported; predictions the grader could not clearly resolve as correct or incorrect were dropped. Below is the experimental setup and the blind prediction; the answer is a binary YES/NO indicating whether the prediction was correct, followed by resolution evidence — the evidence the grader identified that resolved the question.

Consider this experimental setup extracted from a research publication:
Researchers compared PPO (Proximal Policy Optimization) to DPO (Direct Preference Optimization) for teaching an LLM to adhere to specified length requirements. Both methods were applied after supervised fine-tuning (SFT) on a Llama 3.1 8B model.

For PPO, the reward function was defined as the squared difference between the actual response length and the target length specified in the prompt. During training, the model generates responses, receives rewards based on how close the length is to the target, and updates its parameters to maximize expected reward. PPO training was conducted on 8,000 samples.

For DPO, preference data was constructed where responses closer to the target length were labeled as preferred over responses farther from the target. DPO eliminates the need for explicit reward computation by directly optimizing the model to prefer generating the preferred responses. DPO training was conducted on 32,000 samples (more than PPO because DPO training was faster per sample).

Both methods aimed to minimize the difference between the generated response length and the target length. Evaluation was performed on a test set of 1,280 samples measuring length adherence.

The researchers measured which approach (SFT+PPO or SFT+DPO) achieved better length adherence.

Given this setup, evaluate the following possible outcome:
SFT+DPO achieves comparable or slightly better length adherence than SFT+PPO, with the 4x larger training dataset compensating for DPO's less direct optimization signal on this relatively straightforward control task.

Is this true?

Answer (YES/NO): NO